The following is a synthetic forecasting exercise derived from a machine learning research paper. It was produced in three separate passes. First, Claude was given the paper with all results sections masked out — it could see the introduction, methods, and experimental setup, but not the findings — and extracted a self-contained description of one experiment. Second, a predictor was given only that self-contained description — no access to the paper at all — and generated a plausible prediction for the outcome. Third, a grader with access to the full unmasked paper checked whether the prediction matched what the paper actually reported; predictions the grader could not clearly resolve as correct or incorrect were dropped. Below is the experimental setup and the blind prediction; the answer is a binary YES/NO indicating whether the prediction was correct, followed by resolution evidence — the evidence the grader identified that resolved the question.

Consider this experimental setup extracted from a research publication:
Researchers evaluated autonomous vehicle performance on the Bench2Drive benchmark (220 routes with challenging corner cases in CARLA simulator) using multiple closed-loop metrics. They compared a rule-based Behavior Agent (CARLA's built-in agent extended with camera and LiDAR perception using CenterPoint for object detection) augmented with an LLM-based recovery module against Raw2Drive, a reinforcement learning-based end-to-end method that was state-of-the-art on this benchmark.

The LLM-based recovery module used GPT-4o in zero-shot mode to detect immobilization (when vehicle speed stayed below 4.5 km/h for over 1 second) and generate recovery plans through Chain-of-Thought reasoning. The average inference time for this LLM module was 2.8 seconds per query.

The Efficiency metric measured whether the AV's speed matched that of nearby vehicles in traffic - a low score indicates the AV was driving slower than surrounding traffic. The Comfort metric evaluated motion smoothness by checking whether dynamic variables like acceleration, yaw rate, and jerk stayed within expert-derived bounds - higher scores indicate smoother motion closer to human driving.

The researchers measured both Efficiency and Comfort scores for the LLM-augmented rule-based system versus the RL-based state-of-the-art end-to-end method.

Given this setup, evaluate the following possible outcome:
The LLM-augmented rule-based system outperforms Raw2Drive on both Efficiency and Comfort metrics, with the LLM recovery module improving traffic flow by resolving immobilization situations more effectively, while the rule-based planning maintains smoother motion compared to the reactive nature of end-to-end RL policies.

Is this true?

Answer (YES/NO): NO